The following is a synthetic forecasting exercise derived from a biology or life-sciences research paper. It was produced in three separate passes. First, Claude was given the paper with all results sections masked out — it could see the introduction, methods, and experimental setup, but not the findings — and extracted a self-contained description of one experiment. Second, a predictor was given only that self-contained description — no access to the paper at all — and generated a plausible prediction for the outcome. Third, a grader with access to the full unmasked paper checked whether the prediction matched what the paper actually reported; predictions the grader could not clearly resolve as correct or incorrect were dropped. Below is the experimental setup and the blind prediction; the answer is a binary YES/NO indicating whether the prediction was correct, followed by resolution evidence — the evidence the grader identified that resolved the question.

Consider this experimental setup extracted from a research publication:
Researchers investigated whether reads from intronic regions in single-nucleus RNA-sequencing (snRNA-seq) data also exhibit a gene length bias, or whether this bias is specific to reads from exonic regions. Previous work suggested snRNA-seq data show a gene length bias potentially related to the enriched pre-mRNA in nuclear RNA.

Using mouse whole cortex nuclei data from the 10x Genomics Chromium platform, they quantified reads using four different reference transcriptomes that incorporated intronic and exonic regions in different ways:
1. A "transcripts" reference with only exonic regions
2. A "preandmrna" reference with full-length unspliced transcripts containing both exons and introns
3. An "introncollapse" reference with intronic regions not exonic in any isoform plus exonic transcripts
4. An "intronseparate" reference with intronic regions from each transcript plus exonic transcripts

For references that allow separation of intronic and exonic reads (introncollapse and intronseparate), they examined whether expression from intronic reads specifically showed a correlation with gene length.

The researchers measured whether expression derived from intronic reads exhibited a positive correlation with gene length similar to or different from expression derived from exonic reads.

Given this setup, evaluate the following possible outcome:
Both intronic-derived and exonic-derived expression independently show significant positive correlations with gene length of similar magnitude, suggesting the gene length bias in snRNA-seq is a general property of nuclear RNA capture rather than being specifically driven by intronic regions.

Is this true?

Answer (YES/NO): NO